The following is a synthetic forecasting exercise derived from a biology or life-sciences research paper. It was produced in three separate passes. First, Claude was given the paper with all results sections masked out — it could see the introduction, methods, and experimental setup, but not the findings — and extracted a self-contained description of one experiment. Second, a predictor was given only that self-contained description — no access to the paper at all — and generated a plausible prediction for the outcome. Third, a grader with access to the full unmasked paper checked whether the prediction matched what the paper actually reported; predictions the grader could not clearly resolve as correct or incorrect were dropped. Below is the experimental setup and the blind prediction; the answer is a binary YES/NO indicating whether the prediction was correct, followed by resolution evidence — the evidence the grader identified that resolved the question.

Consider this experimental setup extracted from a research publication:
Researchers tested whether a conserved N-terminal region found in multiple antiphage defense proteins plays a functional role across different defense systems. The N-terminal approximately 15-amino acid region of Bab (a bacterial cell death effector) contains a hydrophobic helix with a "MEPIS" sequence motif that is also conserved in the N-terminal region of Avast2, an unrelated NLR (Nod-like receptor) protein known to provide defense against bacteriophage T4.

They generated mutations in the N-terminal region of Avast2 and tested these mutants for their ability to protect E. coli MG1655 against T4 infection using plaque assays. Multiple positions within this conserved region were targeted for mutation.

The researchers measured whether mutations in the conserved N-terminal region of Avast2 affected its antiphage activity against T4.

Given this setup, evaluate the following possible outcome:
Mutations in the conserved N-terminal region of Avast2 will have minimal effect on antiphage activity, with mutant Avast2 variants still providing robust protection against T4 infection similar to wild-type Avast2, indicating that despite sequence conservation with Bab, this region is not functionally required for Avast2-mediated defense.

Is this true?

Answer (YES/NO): NO